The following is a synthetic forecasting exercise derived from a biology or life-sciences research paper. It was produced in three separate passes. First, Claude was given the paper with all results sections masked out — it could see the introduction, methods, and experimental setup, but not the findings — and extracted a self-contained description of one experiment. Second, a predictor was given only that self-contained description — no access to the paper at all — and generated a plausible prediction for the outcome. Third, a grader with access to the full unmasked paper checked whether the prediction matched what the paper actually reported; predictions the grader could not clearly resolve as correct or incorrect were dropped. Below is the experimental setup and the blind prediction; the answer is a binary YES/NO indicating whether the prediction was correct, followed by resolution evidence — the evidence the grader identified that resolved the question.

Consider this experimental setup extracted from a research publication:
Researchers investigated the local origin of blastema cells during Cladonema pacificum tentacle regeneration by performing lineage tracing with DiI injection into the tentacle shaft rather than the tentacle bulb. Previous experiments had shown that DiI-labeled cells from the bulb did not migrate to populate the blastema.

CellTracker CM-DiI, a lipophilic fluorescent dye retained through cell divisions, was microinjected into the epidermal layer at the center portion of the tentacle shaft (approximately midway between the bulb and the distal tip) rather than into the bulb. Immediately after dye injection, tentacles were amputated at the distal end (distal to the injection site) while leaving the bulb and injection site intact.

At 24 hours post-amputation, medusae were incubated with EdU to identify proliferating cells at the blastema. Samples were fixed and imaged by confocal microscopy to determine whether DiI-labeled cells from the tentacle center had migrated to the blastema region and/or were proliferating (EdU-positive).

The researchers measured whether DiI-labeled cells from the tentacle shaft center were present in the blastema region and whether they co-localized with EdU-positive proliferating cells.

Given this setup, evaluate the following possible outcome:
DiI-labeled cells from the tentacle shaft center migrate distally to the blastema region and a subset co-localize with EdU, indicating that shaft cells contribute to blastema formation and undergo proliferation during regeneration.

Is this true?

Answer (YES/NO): YES